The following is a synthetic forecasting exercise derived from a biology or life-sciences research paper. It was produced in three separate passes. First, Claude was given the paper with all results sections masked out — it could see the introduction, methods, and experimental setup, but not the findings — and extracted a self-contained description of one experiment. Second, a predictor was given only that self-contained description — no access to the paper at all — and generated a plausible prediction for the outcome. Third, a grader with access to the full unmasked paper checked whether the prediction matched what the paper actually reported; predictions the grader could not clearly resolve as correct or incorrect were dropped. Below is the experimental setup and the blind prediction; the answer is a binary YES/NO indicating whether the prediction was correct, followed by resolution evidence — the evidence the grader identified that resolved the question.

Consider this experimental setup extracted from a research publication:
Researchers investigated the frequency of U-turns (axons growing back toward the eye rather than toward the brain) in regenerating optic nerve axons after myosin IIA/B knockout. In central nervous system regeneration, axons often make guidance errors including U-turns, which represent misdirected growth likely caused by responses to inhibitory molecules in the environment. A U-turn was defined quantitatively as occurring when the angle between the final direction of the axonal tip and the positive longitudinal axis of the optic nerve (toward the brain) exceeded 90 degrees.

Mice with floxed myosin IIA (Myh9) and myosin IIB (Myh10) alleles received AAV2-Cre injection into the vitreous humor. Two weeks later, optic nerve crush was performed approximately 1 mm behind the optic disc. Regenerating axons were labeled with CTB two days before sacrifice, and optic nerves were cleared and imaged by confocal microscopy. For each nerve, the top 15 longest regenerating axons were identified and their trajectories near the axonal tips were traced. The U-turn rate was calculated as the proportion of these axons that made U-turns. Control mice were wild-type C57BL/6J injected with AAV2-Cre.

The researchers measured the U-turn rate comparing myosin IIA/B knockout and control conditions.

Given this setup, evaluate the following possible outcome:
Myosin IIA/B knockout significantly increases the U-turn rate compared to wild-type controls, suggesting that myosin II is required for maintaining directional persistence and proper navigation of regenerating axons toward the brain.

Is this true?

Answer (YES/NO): NO